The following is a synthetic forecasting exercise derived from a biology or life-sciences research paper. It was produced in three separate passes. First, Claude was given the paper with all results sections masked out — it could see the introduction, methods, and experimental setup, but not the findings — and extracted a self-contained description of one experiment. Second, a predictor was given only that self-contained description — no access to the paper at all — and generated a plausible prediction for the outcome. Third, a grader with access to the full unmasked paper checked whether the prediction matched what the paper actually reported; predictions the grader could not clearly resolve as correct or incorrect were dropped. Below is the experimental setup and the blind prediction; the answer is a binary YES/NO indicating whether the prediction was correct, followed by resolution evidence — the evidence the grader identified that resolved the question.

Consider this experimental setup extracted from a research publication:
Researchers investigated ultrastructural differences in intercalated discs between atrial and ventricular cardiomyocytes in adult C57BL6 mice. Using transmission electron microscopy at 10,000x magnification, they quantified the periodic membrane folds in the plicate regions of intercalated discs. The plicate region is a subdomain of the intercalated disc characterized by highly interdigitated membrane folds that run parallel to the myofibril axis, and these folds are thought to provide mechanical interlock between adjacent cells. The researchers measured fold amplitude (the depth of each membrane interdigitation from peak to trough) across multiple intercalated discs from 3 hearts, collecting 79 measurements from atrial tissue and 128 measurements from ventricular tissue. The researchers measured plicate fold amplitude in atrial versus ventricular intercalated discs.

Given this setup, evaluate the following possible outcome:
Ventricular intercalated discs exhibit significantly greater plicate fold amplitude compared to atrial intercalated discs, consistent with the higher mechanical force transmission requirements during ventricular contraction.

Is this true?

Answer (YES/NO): YES